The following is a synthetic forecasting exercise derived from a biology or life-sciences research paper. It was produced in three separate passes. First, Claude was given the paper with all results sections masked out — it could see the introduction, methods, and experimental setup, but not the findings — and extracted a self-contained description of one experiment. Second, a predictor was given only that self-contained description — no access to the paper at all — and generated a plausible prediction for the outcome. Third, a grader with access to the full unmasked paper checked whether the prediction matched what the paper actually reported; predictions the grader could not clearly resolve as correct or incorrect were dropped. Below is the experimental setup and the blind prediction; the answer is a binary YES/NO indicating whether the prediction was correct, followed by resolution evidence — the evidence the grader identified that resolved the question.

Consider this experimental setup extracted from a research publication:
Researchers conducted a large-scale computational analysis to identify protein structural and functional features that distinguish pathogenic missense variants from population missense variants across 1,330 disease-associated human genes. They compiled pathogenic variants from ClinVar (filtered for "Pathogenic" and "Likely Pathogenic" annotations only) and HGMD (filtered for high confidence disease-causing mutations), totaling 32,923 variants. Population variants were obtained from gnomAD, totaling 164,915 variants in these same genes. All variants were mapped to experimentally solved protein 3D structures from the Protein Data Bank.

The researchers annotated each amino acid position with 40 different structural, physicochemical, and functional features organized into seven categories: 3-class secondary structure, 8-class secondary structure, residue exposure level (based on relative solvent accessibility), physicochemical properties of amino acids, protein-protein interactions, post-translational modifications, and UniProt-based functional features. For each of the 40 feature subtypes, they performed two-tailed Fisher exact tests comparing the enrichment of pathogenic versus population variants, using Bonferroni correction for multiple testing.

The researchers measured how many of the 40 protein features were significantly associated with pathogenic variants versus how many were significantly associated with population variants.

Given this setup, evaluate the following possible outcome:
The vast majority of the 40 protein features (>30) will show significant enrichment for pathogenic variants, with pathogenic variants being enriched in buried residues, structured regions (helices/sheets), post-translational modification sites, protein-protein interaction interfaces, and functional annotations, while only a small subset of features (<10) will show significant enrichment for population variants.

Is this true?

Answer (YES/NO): NO